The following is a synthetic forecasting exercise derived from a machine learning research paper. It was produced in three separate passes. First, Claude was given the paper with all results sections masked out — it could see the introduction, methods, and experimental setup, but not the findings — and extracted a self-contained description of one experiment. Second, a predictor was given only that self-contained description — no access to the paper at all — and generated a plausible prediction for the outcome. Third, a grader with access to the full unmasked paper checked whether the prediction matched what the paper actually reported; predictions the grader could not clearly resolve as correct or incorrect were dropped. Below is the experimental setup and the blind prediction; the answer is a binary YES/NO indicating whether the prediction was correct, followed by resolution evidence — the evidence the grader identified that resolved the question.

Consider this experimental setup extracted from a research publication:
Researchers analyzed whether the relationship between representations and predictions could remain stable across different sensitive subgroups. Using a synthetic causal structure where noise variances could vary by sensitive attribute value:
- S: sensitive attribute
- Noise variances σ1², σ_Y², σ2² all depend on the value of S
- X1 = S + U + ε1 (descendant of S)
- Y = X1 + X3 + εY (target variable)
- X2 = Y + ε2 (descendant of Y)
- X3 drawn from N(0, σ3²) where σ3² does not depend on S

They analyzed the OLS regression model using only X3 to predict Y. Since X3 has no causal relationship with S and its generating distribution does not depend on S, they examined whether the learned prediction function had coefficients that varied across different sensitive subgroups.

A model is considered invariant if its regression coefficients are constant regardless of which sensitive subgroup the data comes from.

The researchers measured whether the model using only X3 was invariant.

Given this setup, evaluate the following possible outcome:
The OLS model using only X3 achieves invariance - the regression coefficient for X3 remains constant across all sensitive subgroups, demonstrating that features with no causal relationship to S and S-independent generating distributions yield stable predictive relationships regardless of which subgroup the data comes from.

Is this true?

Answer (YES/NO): YES